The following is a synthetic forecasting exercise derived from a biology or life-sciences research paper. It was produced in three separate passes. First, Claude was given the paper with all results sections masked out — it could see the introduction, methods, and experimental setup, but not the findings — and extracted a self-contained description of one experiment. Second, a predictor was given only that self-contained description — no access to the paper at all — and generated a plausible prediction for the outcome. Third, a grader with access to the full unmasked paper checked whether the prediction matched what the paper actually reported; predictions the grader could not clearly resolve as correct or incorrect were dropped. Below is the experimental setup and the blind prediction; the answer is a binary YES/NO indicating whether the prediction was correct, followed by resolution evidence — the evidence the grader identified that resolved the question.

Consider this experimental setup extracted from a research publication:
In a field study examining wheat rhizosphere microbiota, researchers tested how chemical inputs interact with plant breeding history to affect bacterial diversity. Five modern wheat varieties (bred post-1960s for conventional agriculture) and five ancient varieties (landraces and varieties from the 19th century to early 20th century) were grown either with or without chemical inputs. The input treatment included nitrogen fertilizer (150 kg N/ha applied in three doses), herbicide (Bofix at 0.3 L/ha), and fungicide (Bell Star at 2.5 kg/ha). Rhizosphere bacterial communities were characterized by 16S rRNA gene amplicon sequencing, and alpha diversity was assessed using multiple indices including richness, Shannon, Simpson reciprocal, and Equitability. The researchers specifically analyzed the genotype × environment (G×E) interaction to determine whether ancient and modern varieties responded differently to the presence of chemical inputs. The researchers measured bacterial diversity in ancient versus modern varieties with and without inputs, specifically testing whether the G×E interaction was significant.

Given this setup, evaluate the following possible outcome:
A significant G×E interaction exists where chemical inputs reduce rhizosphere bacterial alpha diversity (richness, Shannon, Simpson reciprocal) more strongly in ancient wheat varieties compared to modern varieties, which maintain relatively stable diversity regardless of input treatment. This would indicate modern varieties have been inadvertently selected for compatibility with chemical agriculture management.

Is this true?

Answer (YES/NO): YES